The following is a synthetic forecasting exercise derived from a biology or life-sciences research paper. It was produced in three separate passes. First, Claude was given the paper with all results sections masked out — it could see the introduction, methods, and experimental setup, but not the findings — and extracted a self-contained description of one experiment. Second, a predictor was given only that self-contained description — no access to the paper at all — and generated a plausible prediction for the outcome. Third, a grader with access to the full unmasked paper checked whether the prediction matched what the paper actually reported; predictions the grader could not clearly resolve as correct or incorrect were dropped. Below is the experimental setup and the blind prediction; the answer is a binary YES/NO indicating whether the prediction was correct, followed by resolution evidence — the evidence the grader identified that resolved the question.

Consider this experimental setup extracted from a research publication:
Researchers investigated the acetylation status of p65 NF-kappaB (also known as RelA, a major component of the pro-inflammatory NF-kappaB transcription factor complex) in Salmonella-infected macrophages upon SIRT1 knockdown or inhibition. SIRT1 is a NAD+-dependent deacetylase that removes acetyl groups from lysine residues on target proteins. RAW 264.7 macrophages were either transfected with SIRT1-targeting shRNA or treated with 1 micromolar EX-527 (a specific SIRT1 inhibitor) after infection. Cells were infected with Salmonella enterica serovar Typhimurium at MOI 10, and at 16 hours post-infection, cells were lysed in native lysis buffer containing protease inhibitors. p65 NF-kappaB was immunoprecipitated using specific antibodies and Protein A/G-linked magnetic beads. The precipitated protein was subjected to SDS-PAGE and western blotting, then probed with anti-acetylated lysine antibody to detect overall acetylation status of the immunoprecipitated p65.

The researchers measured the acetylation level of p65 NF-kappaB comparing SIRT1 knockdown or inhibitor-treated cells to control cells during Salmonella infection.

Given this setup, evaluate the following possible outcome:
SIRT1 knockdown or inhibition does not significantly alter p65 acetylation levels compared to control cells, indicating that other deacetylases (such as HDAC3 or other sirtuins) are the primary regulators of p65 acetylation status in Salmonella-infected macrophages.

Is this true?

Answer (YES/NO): NO